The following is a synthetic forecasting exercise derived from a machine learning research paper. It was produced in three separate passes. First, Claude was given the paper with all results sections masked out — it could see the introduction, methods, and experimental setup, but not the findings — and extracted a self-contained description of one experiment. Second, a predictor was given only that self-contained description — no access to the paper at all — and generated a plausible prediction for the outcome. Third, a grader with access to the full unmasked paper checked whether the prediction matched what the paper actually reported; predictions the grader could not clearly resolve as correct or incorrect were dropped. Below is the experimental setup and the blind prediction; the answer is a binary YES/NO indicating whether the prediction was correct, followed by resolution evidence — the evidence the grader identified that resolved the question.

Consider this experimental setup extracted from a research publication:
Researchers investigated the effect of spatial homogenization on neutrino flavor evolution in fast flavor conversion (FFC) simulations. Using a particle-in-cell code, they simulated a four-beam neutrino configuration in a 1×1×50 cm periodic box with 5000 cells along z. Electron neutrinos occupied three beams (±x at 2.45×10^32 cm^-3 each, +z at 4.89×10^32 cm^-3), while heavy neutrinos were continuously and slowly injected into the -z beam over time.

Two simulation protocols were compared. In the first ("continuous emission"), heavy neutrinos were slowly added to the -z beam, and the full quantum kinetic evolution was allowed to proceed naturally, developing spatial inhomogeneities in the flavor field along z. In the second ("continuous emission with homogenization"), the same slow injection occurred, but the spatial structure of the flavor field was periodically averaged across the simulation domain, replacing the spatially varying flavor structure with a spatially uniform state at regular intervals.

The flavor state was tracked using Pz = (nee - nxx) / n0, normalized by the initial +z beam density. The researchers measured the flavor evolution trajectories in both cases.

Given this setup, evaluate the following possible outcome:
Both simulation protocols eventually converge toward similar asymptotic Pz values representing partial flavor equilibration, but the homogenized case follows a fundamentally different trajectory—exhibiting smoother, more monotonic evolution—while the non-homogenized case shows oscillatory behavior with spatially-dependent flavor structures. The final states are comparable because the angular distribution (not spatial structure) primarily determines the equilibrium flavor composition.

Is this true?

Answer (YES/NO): NO